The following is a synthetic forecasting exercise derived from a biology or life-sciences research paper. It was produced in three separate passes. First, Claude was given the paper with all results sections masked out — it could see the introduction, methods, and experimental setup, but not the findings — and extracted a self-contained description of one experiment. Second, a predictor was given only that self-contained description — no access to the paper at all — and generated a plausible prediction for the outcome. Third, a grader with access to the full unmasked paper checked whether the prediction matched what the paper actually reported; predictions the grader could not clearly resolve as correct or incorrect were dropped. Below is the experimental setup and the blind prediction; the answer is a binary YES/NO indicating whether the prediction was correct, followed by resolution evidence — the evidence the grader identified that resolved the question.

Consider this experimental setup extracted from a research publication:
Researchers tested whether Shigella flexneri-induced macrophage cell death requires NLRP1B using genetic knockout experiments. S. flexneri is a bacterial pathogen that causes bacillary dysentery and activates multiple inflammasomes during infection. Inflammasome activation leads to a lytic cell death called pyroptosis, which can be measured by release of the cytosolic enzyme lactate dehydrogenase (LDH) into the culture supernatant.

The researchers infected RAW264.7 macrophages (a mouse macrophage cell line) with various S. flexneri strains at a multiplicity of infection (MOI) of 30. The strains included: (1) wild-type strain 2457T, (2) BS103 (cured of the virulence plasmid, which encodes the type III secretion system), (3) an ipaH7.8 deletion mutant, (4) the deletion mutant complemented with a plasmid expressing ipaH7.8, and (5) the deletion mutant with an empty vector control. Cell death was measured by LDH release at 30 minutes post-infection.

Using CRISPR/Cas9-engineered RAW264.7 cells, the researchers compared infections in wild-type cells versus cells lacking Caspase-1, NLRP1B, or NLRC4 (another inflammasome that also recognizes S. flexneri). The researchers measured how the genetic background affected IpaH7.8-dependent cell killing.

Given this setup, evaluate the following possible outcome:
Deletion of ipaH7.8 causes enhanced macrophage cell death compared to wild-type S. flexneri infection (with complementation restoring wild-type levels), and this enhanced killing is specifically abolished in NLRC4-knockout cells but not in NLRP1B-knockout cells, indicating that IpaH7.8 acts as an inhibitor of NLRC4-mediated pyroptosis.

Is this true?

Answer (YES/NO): NO